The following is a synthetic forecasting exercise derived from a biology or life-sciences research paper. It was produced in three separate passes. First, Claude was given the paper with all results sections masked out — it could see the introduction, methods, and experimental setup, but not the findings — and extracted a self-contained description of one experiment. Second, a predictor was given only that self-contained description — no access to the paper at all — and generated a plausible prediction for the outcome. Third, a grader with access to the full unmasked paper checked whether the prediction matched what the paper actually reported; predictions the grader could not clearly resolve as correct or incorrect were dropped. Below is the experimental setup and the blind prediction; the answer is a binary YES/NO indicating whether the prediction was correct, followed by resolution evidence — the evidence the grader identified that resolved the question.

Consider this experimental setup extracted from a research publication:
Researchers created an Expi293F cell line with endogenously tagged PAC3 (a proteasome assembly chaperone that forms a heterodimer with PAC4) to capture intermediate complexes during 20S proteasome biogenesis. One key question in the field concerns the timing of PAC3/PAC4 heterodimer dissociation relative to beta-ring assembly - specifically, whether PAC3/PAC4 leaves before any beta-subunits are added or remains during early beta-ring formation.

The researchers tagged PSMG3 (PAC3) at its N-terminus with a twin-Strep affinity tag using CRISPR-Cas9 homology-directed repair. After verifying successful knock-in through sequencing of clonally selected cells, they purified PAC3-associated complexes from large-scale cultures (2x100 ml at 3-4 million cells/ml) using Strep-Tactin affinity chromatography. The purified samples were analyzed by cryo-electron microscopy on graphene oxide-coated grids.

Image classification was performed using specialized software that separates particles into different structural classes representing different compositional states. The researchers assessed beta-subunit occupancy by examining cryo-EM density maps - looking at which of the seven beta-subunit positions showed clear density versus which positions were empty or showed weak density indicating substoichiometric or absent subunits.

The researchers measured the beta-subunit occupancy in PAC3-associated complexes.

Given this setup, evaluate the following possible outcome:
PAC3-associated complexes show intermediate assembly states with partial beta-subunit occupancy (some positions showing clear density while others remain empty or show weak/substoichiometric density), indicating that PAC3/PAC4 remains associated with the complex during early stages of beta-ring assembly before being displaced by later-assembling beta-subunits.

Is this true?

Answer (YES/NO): NO